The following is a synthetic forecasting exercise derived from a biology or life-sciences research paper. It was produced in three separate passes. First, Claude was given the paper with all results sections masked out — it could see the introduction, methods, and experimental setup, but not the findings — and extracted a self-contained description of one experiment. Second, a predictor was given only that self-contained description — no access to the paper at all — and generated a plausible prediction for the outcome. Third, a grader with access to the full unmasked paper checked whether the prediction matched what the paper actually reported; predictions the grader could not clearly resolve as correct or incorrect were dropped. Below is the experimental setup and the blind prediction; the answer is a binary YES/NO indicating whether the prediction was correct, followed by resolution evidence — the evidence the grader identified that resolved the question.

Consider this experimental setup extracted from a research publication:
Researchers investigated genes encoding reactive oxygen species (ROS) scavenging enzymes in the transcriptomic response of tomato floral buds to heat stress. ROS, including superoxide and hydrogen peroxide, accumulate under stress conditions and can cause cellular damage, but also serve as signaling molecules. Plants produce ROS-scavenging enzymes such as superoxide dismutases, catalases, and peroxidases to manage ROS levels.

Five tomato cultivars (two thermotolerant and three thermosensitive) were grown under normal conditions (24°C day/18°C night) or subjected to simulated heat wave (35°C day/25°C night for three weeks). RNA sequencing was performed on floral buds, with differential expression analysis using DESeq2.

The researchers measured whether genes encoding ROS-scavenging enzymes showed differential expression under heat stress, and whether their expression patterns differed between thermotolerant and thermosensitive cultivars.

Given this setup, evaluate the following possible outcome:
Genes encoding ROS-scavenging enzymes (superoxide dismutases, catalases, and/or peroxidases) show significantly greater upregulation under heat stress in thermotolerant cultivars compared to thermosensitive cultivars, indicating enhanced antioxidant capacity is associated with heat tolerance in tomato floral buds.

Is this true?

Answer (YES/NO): NO